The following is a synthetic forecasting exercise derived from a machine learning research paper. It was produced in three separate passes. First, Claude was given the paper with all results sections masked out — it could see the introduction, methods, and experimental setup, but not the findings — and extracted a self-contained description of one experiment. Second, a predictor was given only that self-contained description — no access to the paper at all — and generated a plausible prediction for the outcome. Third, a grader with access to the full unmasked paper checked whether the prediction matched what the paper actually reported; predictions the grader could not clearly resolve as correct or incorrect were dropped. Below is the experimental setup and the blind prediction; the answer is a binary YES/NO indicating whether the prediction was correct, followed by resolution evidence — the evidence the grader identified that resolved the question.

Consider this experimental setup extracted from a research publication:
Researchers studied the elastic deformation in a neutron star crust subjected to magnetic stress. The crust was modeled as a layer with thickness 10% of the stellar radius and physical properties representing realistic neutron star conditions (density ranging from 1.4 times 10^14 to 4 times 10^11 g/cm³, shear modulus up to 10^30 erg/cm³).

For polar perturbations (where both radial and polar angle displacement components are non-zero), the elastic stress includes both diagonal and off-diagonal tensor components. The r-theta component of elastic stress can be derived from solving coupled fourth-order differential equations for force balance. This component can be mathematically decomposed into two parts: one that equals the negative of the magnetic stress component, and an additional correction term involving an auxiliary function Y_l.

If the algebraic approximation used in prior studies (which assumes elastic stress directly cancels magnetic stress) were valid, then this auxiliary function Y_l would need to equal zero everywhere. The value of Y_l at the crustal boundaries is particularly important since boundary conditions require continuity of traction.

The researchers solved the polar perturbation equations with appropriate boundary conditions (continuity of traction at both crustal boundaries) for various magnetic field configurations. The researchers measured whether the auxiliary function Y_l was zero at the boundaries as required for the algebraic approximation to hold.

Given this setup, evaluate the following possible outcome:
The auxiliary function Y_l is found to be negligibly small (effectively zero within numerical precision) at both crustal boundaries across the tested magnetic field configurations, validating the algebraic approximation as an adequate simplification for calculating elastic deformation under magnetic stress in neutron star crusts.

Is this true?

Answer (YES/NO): NO